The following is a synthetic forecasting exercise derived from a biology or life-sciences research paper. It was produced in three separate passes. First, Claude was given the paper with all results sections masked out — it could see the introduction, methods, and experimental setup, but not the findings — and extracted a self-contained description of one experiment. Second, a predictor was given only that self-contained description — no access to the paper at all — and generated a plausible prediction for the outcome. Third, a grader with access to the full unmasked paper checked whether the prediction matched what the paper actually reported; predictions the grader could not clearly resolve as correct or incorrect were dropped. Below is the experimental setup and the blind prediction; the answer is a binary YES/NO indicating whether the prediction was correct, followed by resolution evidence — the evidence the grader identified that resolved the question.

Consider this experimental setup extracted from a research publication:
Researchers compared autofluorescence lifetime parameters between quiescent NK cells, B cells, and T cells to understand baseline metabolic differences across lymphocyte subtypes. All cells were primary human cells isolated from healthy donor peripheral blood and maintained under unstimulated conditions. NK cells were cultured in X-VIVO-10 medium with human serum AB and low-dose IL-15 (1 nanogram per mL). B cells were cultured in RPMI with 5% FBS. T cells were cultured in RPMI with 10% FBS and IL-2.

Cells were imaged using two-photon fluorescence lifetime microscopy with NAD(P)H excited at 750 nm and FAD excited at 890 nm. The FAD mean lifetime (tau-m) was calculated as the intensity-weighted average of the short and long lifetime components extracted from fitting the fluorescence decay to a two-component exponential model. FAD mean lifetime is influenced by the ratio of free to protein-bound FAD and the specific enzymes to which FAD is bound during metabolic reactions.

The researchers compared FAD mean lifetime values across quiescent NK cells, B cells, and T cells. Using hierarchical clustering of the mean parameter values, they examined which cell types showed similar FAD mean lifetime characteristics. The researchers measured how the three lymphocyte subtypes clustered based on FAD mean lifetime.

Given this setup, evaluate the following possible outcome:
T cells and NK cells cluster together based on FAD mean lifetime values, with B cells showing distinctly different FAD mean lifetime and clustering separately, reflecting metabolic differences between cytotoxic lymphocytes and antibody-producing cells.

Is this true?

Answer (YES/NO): NO